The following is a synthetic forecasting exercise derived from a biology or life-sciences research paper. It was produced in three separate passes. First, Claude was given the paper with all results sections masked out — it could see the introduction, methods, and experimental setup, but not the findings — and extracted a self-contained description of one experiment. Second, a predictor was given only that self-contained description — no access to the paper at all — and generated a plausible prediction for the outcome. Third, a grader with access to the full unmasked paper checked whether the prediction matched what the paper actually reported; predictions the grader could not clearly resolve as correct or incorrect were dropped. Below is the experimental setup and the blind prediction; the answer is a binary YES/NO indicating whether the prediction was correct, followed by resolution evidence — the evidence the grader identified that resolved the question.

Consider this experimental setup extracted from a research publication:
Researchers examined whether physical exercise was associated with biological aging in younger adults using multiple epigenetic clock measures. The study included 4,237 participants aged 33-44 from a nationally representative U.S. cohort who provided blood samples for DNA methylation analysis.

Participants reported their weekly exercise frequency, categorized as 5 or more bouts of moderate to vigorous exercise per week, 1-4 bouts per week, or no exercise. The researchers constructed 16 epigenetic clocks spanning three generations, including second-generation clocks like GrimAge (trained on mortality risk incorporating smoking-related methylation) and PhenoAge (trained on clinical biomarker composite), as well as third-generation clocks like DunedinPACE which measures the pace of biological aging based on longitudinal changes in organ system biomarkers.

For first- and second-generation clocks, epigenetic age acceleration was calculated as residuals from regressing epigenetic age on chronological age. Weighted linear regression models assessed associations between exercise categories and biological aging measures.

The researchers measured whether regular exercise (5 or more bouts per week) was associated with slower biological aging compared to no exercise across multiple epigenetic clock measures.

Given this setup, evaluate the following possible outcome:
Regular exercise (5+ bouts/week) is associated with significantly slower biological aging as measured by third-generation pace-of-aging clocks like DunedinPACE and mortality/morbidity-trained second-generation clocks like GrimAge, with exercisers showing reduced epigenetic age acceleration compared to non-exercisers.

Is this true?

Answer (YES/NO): YES